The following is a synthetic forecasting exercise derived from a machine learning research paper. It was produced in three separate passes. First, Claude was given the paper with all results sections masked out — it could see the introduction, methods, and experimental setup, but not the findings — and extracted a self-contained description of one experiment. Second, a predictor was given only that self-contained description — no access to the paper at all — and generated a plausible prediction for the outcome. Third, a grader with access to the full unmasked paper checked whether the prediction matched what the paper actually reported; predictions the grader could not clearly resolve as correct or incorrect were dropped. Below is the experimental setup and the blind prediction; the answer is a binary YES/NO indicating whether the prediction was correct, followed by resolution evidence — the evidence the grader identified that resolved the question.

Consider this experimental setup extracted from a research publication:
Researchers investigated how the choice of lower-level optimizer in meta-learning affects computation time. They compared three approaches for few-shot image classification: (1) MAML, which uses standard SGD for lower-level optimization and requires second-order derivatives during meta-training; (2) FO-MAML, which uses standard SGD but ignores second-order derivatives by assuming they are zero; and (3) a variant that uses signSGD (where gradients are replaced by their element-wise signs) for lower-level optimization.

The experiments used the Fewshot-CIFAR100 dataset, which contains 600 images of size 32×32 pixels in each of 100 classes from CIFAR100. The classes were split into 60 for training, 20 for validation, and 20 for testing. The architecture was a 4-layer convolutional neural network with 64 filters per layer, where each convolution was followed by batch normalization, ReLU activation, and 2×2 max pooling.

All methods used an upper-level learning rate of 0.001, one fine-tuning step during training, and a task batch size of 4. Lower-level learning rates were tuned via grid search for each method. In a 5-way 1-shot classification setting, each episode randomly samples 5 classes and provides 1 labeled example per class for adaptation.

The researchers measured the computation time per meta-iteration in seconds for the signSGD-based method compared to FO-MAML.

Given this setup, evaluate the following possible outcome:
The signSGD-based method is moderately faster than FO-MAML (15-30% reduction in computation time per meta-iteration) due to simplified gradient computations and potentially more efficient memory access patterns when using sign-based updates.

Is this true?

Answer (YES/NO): NO